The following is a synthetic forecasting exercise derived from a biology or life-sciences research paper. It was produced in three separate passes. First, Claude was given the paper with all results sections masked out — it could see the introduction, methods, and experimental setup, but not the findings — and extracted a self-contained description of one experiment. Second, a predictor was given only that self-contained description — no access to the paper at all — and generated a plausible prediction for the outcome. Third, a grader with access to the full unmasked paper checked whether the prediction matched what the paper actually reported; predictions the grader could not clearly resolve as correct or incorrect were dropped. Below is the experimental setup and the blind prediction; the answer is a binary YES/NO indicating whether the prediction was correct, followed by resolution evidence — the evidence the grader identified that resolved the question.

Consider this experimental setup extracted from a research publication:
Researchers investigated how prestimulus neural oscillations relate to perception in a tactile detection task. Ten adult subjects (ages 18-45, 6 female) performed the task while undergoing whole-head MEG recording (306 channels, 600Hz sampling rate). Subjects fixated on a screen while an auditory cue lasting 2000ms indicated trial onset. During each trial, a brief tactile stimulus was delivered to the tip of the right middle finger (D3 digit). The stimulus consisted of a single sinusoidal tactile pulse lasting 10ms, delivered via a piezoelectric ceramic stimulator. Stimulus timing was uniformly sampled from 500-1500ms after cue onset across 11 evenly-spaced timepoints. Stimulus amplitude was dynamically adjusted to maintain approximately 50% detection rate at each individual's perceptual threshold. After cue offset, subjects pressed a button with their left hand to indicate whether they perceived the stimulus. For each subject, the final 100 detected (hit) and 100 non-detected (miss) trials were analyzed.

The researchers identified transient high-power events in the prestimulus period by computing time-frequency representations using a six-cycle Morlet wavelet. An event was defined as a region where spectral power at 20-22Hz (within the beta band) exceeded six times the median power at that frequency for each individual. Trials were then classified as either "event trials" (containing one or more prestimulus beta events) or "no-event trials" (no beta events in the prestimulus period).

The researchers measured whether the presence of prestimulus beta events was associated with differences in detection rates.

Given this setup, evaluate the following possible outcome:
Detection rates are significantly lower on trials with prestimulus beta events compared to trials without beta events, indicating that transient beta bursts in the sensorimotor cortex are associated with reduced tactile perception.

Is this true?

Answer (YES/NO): YES